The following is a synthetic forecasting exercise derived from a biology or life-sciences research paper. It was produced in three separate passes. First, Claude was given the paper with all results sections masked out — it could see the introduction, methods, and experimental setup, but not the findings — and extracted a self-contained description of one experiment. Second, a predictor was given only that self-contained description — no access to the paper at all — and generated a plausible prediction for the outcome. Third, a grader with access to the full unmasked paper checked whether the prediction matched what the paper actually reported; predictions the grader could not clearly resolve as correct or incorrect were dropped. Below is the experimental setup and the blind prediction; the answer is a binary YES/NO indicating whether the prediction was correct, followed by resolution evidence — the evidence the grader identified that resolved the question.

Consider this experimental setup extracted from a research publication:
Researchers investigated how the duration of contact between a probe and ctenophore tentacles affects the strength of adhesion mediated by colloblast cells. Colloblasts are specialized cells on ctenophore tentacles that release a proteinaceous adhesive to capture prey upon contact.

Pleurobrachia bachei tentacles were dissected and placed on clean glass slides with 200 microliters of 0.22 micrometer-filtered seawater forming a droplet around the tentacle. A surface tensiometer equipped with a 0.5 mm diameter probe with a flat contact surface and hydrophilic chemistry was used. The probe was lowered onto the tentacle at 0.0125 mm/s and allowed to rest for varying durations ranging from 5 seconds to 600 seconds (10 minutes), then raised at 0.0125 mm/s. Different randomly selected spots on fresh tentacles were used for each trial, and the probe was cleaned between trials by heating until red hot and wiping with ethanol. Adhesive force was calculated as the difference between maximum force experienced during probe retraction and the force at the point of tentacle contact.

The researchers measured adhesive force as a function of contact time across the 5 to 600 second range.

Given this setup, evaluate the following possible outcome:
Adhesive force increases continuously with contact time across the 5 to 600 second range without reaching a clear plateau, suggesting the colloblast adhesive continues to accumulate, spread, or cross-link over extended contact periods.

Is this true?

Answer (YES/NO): NO